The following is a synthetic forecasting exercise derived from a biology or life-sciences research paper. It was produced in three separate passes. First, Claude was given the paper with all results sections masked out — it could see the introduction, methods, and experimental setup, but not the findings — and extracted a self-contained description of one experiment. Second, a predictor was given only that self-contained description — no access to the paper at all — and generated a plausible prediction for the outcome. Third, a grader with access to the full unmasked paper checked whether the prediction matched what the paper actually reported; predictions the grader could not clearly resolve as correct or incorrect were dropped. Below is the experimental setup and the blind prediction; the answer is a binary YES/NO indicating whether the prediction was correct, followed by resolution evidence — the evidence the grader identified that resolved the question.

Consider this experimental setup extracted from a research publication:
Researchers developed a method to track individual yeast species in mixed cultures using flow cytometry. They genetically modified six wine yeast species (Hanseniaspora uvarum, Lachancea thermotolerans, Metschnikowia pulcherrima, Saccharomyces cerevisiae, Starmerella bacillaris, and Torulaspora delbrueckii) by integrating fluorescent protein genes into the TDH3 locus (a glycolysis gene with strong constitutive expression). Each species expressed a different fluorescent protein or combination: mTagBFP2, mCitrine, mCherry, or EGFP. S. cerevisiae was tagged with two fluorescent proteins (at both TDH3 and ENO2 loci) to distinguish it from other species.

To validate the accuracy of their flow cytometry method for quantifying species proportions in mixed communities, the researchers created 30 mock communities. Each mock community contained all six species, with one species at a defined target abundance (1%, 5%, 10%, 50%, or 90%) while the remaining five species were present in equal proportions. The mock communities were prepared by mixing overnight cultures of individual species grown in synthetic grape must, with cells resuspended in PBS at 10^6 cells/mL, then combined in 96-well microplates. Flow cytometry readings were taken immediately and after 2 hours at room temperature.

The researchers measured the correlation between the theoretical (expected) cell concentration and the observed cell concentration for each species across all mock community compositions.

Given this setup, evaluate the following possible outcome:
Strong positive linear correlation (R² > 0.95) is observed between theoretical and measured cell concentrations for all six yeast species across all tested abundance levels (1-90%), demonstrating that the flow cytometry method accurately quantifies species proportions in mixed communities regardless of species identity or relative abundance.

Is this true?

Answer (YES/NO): NO